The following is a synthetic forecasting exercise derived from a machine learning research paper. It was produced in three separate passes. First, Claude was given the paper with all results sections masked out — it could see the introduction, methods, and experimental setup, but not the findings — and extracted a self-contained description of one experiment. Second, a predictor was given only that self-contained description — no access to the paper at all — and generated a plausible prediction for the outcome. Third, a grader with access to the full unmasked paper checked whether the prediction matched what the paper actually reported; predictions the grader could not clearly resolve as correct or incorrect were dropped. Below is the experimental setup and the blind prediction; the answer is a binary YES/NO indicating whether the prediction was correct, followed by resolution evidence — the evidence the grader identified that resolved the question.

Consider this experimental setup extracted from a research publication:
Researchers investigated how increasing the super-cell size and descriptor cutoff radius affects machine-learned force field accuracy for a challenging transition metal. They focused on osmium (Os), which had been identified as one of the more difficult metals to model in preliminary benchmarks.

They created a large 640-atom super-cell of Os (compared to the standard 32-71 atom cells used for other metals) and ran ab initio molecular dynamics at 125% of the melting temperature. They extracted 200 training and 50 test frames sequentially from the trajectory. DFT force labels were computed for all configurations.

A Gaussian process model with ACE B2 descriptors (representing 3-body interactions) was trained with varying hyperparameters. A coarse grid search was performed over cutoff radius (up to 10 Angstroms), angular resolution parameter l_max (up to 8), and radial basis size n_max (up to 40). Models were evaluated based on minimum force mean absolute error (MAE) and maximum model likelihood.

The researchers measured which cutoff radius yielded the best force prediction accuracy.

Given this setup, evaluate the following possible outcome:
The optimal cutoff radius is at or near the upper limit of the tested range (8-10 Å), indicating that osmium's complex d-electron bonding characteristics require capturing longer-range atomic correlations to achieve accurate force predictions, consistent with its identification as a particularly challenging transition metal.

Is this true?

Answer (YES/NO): NO